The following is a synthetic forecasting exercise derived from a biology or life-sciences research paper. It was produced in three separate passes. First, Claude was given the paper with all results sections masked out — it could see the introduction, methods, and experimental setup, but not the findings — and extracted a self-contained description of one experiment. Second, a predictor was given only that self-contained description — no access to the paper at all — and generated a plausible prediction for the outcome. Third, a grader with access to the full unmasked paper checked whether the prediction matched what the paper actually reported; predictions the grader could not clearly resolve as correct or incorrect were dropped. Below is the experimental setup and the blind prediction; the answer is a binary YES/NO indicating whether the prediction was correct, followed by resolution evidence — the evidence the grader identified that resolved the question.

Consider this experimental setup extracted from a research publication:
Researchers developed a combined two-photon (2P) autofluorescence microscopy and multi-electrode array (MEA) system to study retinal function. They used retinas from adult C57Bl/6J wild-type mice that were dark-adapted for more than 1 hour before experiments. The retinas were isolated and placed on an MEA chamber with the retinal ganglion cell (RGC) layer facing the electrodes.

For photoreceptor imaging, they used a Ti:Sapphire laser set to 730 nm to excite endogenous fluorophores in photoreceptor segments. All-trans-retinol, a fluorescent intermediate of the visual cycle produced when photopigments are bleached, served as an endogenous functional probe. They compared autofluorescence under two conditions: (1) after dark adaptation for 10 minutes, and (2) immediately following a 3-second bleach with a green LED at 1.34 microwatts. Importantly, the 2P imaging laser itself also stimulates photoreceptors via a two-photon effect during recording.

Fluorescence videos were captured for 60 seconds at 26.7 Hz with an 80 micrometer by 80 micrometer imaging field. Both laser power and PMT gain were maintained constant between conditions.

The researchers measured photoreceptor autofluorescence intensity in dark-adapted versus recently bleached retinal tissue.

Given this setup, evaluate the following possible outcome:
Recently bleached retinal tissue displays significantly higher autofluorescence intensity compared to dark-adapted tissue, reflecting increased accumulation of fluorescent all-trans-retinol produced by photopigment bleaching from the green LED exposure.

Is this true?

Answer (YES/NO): YES